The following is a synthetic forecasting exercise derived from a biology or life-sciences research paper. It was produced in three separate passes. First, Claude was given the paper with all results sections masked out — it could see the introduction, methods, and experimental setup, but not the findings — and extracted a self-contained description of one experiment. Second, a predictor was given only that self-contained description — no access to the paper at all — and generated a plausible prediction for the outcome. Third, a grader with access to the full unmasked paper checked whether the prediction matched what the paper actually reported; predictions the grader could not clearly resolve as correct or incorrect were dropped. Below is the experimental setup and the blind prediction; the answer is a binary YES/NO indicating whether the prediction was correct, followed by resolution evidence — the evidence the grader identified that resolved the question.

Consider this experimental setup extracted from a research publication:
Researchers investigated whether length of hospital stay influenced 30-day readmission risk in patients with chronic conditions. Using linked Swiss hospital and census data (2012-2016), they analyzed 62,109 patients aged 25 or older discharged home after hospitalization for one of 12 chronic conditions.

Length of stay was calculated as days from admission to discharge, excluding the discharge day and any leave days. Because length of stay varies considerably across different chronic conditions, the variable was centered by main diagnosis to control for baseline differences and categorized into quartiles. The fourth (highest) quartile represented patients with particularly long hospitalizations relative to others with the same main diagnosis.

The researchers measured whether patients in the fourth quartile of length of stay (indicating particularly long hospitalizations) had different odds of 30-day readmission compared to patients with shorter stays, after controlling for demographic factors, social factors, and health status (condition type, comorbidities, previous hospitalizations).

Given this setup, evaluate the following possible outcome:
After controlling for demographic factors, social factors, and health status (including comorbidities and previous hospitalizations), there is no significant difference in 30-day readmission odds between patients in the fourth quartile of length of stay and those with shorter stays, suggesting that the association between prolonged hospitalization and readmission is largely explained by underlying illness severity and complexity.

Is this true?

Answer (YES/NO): NO